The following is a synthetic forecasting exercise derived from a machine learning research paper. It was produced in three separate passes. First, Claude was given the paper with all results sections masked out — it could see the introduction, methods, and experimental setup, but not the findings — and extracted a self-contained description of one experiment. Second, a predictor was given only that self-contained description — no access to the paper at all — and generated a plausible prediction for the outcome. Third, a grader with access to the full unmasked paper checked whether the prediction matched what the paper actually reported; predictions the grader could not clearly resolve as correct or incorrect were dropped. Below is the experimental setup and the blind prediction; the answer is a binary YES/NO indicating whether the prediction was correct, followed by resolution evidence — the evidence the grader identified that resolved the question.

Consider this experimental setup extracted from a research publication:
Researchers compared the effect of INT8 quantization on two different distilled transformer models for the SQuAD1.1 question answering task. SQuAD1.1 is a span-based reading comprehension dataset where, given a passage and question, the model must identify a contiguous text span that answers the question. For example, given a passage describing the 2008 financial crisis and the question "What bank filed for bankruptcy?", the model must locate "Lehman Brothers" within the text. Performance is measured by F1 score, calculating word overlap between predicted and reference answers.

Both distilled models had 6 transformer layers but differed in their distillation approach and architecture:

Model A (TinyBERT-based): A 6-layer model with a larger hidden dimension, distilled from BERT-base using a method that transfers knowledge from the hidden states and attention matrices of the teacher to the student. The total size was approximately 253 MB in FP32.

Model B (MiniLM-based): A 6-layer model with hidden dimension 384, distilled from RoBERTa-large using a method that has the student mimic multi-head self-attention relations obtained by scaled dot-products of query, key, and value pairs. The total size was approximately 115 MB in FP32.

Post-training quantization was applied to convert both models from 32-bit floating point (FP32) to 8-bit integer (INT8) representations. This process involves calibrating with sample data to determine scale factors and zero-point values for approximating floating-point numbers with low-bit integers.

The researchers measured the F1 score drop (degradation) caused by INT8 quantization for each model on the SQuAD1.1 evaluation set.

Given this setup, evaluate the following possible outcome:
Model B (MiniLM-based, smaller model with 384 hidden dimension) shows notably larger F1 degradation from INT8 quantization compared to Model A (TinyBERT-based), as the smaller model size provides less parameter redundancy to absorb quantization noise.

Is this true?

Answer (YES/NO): NO